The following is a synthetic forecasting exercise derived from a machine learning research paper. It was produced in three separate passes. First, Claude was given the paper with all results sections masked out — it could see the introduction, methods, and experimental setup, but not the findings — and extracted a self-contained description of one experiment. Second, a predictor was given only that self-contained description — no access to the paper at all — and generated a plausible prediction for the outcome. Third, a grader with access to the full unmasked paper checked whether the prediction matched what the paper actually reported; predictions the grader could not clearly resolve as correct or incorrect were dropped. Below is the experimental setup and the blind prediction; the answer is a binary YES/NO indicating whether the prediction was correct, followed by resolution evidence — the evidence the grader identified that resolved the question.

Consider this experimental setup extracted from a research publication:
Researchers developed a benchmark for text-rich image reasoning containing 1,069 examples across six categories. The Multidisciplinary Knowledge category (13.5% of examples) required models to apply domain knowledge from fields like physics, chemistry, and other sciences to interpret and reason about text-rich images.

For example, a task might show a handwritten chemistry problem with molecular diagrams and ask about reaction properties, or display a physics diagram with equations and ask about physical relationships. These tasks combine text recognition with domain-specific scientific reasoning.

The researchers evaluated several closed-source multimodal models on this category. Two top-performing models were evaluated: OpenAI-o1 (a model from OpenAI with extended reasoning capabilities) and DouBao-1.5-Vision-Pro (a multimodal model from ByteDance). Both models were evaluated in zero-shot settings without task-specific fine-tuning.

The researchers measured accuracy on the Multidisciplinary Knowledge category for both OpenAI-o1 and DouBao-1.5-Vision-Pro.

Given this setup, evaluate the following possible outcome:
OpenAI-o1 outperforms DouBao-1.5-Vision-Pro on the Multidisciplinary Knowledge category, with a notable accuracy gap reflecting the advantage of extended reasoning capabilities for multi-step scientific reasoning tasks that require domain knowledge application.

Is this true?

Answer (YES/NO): NO